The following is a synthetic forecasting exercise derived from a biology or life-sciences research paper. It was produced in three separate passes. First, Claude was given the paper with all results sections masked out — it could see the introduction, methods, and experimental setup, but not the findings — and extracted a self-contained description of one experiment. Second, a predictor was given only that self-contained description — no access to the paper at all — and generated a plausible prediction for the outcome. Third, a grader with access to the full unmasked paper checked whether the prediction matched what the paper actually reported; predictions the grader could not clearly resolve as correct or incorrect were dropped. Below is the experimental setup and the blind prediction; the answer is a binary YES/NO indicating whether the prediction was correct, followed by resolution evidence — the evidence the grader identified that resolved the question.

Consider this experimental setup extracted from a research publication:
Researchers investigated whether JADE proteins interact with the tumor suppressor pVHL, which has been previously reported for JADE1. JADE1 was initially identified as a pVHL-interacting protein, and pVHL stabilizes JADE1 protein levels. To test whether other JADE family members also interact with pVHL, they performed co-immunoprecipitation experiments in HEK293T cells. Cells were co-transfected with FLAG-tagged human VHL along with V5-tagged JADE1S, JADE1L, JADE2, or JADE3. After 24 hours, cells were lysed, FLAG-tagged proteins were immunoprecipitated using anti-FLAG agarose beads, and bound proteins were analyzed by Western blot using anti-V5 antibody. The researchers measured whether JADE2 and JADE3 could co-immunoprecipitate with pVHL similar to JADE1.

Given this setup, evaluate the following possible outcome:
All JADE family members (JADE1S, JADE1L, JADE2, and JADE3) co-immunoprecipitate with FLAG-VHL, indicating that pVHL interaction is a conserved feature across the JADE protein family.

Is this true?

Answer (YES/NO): NO